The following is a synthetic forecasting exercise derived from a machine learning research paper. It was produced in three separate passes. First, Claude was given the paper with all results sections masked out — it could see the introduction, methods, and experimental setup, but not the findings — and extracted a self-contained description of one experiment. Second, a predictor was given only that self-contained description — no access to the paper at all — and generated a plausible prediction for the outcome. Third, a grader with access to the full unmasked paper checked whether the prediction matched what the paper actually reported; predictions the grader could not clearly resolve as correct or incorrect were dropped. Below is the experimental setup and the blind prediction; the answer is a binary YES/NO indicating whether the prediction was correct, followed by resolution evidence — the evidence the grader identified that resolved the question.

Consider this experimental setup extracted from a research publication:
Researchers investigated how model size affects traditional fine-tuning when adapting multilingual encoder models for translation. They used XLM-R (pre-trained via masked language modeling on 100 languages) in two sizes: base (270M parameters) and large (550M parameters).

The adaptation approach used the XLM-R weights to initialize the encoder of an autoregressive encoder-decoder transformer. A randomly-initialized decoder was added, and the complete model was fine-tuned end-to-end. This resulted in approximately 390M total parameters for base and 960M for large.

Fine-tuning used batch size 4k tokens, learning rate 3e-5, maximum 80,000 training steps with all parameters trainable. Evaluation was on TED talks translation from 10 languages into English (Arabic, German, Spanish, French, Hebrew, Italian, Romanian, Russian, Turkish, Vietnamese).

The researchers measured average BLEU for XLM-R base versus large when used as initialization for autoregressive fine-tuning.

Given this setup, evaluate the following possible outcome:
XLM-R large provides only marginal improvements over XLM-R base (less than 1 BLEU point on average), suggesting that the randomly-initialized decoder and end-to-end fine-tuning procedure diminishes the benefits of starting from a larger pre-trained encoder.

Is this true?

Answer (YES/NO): NO